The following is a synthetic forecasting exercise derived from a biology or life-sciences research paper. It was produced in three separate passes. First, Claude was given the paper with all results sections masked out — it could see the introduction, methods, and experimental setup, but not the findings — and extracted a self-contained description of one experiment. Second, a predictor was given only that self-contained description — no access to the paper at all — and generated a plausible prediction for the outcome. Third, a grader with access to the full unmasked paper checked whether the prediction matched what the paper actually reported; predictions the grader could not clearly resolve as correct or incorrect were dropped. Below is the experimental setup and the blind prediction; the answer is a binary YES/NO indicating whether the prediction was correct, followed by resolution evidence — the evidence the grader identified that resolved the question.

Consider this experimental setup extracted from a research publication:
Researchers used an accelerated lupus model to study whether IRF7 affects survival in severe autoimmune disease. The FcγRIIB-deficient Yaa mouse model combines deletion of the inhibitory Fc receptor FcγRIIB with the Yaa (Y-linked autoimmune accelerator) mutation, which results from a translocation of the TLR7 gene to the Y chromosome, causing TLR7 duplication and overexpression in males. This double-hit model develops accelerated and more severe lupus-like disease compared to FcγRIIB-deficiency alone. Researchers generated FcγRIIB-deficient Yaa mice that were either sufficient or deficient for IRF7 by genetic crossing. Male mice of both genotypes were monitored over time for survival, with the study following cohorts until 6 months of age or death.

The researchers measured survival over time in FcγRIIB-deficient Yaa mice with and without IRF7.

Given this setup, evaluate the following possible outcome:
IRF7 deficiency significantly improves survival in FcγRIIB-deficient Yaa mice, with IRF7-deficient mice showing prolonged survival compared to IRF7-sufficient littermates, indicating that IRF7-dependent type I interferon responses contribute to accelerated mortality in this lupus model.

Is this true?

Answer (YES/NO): YES